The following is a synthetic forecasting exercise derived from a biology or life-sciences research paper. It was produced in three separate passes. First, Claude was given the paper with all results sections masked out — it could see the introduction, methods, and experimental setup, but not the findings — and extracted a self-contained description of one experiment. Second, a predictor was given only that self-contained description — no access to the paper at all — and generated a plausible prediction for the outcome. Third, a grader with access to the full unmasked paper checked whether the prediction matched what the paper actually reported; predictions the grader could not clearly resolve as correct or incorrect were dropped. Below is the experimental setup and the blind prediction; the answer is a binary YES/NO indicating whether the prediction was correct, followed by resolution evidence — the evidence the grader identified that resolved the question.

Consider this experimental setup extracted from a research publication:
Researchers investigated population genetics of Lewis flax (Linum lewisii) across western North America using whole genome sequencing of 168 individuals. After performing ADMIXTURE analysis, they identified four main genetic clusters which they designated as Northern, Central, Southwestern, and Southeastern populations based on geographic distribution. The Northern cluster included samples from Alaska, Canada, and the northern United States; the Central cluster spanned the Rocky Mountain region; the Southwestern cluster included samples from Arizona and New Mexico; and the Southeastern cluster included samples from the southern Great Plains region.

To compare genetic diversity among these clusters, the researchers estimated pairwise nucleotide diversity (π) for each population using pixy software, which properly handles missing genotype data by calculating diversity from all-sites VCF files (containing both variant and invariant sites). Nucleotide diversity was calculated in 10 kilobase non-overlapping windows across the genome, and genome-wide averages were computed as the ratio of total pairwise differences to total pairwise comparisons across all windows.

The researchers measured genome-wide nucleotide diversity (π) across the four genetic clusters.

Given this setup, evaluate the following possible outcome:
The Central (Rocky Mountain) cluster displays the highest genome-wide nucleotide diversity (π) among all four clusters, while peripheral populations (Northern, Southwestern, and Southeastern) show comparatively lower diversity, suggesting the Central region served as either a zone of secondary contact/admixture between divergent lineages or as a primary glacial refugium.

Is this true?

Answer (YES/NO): YES